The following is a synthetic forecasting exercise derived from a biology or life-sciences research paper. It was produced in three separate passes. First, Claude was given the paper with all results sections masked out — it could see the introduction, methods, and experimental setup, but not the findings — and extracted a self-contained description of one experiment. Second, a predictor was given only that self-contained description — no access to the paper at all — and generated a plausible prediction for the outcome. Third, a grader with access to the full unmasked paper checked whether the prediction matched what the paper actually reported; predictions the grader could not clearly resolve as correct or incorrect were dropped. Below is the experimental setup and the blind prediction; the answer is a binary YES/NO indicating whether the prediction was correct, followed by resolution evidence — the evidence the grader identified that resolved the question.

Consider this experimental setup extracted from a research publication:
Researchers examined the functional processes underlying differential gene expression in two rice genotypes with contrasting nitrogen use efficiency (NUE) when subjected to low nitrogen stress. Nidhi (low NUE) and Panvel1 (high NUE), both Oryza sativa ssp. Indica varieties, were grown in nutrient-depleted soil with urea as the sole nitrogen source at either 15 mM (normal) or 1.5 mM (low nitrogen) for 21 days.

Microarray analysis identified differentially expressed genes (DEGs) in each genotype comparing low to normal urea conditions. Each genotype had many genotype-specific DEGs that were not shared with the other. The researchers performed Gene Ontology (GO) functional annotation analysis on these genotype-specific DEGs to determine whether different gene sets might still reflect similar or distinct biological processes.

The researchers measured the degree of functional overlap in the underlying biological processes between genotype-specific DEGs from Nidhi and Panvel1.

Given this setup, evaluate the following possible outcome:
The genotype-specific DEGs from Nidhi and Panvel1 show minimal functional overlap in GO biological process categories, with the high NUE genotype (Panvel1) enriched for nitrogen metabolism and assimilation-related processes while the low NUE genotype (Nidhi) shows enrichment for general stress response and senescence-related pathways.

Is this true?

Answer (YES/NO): NO